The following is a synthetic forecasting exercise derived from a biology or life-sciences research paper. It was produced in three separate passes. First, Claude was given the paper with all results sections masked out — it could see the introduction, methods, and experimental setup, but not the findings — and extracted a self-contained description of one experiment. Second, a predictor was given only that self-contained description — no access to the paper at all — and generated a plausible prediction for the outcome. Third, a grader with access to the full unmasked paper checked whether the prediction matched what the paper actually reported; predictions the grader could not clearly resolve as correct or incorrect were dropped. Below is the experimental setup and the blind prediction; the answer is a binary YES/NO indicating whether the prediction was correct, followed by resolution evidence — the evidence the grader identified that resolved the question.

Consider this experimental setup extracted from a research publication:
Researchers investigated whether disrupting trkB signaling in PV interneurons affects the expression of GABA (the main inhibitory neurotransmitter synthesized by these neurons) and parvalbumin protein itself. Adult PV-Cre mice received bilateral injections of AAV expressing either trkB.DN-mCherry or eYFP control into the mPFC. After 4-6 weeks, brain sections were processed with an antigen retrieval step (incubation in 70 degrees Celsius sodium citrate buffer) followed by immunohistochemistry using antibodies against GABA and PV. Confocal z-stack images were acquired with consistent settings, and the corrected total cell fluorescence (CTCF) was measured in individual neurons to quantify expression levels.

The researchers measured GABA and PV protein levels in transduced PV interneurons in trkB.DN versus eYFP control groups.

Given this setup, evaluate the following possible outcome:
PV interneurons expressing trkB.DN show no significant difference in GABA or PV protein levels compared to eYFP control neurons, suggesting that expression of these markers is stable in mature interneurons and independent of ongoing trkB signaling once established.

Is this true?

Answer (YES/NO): NO